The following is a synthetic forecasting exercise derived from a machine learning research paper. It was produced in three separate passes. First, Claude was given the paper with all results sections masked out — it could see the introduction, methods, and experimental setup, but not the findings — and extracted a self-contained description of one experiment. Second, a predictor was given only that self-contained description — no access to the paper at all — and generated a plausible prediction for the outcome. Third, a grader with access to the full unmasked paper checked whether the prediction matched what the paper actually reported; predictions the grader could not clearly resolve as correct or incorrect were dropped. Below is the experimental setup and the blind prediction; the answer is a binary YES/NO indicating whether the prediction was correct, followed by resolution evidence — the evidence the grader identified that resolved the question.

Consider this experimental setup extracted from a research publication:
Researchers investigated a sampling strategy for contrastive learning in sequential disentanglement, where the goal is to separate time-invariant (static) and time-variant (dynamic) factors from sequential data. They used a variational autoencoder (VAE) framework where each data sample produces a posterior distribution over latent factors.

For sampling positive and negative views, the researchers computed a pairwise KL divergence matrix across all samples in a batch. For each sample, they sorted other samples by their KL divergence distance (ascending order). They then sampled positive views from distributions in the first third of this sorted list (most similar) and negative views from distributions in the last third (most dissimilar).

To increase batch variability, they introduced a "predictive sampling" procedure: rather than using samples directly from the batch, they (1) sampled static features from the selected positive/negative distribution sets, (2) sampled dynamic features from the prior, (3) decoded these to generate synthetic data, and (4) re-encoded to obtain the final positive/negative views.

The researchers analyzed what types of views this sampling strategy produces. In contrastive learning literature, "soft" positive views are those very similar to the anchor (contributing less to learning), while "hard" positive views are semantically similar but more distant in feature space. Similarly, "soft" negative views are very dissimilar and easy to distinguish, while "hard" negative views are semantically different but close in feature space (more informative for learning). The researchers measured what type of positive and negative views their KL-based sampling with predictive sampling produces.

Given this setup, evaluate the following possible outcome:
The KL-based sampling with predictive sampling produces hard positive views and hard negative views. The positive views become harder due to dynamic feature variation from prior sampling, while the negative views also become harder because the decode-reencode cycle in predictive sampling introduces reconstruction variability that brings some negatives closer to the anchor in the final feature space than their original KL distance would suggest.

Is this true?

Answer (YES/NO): NO